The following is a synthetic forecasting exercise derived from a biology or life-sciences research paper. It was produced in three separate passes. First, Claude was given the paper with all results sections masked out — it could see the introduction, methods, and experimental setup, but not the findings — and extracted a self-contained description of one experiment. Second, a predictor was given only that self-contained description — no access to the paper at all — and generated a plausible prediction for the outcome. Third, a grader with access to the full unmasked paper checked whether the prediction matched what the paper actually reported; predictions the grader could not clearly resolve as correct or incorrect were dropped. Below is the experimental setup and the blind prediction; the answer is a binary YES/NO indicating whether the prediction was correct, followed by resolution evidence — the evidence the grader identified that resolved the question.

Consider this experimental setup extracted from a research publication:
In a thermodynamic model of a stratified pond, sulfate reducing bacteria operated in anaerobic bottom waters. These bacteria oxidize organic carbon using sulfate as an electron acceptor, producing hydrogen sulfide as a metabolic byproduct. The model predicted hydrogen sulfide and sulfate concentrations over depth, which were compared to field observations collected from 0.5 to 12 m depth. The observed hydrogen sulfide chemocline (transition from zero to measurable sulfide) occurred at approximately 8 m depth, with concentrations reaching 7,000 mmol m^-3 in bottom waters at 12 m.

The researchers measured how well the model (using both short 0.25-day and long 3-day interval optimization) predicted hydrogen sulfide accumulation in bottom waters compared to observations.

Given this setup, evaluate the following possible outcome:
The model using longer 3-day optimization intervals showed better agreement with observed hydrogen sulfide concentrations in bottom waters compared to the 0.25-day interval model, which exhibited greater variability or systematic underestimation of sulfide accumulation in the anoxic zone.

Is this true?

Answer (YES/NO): YES